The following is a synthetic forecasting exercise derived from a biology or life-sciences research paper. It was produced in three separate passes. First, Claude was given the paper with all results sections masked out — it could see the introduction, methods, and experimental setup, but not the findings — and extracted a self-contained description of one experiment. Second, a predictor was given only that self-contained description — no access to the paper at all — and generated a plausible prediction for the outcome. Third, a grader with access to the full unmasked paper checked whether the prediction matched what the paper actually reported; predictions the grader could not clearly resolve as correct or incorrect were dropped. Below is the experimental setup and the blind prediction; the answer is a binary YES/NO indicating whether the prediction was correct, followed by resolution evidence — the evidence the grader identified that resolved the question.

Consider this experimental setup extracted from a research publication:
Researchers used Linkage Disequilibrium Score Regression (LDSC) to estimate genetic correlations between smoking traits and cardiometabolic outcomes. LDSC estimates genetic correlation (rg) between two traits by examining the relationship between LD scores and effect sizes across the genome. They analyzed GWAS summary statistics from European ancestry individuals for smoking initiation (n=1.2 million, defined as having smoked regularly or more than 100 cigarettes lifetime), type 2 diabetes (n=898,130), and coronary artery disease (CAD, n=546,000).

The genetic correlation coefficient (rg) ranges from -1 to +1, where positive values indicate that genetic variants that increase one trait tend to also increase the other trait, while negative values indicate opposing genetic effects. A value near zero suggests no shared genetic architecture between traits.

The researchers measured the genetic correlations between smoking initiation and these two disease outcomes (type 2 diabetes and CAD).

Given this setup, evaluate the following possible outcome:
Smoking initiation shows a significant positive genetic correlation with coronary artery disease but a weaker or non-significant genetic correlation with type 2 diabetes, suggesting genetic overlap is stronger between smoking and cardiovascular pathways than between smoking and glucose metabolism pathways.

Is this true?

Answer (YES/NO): NO